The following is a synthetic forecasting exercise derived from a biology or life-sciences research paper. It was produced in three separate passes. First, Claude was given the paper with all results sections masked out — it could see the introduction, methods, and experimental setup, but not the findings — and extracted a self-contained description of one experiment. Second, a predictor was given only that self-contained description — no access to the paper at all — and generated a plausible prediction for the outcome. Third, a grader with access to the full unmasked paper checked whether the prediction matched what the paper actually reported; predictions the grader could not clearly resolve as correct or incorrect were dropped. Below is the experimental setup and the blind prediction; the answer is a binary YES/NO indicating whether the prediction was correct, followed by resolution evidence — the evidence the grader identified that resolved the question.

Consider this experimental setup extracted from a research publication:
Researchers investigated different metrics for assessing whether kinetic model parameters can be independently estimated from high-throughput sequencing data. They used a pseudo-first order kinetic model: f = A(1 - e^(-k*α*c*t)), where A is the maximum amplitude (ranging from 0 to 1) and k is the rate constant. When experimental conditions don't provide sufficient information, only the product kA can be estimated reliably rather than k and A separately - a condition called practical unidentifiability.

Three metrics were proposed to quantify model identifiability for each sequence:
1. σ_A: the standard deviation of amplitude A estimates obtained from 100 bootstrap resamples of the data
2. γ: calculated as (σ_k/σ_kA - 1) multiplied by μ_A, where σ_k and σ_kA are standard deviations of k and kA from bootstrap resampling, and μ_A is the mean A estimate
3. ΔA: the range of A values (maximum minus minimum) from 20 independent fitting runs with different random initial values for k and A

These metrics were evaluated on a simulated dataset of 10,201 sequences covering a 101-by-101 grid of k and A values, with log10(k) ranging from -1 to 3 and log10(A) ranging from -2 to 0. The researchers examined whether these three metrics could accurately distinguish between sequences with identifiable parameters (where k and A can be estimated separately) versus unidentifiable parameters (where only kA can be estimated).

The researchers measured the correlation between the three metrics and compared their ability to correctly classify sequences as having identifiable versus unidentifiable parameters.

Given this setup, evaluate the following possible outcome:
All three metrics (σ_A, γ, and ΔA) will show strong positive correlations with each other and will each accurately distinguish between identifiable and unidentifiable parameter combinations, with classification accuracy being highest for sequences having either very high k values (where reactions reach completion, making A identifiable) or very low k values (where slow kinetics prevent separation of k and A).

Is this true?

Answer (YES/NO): NO